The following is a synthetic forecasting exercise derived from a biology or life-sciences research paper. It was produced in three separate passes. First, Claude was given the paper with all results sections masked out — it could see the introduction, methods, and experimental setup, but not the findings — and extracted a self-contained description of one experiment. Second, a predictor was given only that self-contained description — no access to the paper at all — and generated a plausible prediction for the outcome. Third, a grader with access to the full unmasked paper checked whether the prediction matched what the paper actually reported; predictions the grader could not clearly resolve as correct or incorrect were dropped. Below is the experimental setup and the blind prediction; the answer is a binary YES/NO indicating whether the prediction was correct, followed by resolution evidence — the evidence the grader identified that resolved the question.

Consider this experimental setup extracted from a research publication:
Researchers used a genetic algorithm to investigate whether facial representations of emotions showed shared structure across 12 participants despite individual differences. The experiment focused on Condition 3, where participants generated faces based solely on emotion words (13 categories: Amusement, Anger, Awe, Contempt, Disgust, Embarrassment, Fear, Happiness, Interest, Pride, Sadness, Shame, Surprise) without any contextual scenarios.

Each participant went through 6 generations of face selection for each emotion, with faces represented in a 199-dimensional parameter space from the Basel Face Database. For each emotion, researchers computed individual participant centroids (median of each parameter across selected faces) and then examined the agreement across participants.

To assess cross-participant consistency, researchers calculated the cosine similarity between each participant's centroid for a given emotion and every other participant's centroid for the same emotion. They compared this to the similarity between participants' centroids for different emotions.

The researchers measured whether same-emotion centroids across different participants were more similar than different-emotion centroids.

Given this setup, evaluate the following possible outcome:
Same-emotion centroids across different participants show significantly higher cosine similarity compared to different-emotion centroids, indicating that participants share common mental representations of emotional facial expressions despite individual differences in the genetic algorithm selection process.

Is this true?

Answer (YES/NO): YES